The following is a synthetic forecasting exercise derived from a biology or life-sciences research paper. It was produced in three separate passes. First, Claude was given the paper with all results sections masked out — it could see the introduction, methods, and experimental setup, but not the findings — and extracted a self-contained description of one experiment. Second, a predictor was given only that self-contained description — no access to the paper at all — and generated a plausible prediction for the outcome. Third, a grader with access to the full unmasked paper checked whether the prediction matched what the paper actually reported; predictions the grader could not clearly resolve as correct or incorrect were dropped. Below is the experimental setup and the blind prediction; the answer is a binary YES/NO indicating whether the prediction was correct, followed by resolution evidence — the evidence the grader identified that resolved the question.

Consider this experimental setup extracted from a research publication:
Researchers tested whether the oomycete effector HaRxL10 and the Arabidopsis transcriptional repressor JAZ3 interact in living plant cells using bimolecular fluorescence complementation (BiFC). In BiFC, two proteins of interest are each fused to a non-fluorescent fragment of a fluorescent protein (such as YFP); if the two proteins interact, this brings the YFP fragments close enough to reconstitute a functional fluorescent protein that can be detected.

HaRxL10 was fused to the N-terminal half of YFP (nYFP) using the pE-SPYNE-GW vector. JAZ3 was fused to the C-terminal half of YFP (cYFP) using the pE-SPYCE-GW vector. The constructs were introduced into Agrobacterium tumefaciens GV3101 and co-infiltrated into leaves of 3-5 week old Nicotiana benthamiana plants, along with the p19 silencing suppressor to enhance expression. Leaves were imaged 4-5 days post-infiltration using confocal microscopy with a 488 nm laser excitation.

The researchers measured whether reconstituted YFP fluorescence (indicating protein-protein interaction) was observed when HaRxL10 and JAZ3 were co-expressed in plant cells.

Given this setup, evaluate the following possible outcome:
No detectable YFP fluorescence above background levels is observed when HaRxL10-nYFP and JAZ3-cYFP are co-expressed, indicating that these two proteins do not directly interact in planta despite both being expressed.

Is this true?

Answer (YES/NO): NO